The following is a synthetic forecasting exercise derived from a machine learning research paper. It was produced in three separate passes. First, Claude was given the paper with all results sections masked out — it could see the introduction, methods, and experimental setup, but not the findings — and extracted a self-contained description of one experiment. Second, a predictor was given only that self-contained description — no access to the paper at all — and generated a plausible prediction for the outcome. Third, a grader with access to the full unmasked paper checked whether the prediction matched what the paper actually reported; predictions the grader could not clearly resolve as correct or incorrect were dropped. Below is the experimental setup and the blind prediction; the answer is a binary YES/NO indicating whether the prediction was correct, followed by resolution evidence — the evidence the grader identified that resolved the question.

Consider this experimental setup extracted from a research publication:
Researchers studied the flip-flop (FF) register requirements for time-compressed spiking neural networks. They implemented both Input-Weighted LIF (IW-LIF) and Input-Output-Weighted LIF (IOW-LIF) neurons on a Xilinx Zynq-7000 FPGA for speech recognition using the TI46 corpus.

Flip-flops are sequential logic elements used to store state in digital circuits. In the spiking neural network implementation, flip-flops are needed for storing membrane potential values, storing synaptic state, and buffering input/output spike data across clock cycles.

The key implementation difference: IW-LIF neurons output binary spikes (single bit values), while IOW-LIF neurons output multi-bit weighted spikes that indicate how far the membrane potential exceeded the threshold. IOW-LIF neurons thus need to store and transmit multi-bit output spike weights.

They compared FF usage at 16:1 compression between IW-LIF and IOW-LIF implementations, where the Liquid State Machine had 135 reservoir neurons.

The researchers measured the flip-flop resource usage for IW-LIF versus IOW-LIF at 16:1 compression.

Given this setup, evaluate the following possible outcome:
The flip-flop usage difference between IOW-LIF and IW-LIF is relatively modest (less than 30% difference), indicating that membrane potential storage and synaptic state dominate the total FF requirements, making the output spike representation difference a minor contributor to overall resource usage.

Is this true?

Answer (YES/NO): YES